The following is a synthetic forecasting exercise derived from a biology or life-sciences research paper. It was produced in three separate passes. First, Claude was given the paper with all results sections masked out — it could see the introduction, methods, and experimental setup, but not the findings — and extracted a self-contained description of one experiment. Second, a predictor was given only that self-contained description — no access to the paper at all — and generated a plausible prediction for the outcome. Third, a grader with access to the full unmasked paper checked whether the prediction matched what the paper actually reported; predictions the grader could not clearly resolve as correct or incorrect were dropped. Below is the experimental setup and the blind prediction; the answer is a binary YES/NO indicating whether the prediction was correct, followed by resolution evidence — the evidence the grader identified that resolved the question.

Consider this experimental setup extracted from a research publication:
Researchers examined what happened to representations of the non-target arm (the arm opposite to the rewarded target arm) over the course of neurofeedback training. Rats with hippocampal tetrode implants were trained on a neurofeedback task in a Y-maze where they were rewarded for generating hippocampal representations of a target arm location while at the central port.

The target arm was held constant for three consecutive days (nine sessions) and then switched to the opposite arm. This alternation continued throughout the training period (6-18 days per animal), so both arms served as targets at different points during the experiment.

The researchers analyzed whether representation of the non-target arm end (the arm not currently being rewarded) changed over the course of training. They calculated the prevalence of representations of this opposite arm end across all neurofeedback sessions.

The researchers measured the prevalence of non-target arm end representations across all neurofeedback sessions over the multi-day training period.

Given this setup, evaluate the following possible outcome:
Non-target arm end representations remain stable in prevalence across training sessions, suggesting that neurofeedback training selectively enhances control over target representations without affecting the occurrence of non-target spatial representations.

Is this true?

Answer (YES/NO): NO